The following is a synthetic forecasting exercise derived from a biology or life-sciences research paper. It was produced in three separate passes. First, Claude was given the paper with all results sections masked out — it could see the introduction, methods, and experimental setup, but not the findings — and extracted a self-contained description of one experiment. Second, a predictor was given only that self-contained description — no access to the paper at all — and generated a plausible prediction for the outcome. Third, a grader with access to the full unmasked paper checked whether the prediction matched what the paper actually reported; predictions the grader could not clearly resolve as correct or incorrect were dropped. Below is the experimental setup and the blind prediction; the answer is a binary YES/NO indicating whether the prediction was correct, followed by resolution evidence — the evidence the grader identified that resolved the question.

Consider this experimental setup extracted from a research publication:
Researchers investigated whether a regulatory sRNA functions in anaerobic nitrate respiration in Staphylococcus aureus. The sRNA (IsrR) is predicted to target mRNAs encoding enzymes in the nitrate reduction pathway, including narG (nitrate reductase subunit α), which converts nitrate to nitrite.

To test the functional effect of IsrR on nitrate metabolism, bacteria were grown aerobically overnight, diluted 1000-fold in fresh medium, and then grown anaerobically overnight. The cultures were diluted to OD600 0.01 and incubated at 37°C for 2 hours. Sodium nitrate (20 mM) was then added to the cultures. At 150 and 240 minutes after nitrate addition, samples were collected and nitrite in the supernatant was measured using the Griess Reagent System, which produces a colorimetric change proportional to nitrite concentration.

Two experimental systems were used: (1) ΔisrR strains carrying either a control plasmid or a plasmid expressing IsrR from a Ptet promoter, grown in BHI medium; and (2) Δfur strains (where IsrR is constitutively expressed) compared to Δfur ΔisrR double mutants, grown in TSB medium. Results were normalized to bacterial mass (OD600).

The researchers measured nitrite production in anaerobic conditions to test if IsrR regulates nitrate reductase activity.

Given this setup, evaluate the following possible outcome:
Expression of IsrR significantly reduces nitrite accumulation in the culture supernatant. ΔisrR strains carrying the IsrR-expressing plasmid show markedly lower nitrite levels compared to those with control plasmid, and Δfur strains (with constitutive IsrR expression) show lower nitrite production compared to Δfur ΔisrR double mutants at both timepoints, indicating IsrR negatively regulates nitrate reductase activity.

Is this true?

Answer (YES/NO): YES